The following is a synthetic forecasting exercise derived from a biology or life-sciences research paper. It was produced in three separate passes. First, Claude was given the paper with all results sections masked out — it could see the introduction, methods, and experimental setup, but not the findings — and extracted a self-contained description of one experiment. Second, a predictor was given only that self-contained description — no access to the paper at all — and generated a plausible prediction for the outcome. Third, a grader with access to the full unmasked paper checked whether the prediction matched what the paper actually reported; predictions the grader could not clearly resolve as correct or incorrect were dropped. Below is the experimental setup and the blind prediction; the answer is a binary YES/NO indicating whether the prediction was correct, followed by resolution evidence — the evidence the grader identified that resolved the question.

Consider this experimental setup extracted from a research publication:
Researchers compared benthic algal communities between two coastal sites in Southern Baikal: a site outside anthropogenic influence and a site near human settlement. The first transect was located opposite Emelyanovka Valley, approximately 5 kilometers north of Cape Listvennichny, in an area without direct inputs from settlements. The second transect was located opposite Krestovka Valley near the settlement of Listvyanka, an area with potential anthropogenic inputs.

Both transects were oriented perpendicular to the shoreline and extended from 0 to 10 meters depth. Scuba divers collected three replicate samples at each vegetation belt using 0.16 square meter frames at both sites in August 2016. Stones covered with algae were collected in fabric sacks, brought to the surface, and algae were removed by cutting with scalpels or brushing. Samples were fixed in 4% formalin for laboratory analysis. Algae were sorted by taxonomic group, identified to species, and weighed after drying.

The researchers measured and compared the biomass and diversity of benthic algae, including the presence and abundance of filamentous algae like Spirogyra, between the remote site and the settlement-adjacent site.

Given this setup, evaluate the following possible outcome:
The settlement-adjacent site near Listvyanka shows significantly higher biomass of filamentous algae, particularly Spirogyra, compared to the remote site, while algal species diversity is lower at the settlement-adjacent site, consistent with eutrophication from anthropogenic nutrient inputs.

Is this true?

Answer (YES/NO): NO